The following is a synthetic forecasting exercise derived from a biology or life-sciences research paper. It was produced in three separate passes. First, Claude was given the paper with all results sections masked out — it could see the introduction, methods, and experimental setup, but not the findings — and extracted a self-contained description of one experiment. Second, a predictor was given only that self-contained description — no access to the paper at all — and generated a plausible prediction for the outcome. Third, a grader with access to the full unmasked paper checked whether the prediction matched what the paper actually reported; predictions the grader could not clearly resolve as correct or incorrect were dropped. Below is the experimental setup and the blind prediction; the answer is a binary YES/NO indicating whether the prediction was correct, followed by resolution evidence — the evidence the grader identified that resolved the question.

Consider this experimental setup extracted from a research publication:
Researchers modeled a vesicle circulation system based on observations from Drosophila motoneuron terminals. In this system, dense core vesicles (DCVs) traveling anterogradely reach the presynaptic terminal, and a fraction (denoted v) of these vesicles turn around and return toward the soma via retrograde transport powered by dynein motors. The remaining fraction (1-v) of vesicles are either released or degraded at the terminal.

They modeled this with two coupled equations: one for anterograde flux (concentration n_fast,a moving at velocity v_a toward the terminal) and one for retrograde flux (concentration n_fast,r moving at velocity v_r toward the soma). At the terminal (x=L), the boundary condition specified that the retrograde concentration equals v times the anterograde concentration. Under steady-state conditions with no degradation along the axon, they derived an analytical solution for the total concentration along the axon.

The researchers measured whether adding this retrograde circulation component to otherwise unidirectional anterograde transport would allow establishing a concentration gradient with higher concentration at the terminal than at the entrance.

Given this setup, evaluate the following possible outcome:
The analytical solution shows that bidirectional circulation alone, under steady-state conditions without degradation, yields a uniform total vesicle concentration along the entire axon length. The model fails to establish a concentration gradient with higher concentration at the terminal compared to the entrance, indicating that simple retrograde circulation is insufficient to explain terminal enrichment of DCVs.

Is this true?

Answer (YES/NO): YES